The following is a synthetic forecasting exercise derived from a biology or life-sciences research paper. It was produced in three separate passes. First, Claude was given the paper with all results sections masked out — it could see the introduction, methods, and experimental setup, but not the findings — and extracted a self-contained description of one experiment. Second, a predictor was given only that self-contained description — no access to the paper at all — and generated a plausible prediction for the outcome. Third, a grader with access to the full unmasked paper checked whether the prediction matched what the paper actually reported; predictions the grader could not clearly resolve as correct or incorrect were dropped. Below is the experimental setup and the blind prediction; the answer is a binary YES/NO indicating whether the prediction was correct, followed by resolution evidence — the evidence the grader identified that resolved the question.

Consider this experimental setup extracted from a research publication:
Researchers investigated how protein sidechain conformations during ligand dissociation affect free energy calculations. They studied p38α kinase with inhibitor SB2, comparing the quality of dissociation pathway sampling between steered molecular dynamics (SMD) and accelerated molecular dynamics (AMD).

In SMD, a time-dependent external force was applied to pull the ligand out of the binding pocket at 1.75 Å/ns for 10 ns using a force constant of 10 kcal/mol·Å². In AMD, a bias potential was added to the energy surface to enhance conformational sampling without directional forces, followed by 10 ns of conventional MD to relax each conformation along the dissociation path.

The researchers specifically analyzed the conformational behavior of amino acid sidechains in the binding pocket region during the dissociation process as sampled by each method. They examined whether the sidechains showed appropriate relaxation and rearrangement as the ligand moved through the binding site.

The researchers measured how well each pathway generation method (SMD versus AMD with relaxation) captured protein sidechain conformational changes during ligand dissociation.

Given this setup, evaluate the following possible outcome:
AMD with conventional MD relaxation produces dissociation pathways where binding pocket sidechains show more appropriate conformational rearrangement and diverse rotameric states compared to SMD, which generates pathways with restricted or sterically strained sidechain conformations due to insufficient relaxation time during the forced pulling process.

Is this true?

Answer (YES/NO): YES